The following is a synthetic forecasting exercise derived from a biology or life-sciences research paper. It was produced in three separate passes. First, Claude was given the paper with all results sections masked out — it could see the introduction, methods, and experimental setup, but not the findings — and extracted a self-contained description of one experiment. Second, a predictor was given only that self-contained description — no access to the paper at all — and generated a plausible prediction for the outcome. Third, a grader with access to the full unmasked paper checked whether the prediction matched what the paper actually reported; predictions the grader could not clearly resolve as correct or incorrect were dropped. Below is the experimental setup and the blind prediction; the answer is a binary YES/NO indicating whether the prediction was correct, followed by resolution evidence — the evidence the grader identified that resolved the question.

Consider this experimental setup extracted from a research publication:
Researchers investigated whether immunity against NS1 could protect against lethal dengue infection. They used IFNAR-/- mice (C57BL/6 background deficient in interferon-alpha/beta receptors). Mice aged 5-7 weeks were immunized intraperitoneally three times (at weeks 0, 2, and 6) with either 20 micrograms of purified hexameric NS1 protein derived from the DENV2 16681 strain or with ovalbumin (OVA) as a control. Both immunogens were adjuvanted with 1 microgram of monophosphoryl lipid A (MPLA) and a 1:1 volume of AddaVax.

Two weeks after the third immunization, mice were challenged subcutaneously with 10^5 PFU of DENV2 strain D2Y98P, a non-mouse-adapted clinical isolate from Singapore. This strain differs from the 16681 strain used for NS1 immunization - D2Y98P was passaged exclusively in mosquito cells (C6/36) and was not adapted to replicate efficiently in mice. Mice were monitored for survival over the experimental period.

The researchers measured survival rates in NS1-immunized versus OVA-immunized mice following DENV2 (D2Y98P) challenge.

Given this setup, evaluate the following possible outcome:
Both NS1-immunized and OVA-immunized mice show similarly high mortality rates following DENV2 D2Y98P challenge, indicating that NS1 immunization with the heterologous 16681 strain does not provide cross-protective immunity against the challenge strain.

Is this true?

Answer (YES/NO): NO